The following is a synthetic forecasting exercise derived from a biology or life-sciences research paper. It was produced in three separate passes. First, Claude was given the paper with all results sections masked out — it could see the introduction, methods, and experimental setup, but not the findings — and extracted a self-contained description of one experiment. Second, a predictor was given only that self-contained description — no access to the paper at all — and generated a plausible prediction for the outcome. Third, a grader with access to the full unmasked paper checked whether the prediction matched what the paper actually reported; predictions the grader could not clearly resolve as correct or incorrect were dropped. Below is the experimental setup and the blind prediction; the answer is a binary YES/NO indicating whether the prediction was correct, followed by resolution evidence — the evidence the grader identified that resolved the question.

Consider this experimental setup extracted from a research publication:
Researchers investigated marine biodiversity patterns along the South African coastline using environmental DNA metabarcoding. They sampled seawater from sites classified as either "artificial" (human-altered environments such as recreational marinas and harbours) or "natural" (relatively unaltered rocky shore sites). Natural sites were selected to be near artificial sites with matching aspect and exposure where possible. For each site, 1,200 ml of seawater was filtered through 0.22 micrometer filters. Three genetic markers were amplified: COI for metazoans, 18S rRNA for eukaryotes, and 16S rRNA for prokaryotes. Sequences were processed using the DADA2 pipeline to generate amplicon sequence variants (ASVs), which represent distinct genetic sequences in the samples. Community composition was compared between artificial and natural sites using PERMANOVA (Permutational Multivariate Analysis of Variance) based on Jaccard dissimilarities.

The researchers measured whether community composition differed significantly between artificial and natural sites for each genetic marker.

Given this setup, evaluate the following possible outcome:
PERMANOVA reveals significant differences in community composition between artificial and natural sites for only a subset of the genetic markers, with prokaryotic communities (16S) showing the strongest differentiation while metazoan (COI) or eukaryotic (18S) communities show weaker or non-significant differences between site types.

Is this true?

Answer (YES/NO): NO